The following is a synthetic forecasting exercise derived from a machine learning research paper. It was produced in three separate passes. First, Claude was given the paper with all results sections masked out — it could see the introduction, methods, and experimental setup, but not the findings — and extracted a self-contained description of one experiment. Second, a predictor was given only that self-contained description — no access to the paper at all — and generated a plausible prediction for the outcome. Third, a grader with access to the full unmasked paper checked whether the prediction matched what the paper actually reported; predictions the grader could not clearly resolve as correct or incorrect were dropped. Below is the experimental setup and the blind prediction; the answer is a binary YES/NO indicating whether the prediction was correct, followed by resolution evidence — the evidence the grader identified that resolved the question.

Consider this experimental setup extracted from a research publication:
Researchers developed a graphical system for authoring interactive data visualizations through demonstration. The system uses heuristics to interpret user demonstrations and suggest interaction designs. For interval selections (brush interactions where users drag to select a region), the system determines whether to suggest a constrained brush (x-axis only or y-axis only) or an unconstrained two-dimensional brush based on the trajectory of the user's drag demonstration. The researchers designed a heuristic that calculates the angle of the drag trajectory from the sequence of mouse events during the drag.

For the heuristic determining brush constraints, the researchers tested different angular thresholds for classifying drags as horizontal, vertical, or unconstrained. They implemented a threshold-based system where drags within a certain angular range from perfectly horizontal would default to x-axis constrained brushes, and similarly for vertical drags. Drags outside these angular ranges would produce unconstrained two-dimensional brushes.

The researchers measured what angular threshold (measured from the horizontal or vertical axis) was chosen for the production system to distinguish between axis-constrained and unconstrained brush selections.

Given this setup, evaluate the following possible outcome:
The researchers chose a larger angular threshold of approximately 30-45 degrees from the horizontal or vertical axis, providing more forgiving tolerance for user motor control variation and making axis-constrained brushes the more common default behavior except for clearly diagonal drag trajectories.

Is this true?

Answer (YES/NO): YES